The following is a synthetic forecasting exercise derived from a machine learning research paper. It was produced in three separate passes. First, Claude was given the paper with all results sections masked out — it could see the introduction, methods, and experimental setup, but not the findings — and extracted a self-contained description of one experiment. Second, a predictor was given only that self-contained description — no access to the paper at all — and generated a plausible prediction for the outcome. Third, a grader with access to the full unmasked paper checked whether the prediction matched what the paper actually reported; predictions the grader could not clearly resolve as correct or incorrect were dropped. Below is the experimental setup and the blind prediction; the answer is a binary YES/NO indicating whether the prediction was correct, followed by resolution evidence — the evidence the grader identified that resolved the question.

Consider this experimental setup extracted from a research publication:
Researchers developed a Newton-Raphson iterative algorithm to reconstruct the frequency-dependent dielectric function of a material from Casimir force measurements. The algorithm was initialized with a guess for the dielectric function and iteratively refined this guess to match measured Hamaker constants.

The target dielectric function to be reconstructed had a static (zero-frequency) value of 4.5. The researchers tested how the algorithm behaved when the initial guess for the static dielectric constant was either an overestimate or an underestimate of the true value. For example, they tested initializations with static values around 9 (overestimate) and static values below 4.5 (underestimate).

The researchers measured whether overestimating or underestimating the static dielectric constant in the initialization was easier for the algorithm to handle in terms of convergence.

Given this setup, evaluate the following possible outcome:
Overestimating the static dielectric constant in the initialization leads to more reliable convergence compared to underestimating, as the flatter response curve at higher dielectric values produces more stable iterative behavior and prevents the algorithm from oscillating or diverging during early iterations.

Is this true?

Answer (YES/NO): YES